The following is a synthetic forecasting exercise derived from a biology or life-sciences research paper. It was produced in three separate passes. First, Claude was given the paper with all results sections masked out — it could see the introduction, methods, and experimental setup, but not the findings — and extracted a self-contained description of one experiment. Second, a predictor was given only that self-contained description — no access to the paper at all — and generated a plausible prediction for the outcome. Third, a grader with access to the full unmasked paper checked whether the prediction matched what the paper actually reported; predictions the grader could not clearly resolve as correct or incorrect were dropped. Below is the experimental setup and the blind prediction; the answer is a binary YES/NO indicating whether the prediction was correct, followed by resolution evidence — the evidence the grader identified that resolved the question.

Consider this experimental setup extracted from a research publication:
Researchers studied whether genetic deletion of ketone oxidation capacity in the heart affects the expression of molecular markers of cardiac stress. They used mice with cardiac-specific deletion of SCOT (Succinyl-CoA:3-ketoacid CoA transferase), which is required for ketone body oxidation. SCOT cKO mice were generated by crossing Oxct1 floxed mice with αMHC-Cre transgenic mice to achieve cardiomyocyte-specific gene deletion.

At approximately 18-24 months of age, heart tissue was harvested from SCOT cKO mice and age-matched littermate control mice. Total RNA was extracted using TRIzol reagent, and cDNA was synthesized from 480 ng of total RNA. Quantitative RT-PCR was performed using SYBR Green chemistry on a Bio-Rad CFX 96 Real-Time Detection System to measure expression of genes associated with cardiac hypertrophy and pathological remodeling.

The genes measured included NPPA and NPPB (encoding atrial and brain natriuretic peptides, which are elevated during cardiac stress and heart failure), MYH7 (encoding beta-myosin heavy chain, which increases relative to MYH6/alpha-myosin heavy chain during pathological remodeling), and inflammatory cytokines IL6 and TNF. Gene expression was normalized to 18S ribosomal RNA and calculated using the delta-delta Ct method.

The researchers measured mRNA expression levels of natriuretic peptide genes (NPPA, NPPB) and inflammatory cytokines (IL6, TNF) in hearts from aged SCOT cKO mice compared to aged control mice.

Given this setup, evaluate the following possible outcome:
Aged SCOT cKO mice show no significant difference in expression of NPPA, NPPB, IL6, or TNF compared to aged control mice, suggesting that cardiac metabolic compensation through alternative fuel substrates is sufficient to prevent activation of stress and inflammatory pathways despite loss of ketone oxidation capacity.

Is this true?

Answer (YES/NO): NO